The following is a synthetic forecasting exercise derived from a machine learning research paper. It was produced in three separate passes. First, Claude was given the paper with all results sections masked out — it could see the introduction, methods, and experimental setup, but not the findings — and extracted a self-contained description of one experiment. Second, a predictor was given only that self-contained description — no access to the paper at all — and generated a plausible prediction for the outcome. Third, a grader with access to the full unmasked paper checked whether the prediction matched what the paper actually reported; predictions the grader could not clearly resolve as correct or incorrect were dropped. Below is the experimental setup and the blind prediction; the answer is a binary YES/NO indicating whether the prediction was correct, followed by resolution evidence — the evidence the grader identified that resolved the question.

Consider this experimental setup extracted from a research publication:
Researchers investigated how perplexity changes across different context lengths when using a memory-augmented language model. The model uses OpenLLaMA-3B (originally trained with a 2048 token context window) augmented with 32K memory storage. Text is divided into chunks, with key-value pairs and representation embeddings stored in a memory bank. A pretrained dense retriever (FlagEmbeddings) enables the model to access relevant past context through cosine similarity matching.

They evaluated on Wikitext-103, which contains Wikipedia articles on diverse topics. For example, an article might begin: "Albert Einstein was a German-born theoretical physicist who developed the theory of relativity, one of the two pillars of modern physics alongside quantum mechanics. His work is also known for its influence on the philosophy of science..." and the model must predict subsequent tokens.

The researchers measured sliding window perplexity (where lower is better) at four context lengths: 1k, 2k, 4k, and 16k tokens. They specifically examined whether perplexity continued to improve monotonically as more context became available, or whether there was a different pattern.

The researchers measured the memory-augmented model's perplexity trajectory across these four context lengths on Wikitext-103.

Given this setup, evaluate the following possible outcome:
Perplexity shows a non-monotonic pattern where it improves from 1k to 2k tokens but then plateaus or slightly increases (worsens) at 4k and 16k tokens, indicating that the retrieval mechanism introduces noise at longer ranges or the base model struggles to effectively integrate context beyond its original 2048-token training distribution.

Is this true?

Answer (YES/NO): NO